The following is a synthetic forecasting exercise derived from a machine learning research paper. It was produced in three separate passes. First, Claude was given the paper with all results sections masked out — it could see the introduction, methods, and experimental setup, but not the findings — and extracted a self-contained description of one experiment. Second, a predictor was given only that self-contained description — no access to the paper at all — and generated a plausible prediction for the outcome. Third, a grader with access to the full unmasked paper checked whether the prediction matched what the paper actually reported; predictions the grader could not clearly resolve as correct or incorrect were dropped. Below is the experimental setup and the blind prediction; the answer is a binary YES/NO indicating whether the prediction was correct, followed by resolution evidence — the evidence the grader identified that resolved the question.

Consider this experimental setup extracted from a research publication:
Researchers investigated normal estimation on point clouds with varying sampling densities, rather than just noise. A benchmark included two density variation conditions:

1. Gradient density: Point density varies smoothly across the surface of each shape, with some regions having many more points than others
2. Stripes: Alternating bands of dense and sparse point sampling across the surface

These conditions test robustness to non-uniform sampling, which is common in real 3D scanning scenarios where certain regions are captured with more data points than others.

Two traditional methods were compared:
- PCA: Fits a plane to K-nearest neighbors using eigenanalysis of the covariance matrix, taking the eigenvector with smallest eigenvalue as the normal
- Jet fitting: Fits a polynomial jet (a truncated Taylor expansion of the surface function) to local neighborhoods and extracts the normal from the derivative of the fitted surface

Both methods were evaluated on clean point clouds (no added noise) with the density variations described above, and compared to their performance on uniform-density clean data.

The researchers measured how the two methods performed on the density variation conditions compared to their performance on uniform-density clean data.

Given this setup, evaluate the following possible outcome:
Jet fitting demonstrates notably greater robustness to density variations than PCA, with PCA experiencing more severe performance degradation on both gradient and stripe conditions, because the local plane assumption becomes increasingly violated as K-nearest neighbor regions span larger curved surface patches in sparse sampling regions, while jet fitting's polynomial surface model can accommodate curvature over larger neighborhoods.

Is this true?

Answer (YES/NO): NO